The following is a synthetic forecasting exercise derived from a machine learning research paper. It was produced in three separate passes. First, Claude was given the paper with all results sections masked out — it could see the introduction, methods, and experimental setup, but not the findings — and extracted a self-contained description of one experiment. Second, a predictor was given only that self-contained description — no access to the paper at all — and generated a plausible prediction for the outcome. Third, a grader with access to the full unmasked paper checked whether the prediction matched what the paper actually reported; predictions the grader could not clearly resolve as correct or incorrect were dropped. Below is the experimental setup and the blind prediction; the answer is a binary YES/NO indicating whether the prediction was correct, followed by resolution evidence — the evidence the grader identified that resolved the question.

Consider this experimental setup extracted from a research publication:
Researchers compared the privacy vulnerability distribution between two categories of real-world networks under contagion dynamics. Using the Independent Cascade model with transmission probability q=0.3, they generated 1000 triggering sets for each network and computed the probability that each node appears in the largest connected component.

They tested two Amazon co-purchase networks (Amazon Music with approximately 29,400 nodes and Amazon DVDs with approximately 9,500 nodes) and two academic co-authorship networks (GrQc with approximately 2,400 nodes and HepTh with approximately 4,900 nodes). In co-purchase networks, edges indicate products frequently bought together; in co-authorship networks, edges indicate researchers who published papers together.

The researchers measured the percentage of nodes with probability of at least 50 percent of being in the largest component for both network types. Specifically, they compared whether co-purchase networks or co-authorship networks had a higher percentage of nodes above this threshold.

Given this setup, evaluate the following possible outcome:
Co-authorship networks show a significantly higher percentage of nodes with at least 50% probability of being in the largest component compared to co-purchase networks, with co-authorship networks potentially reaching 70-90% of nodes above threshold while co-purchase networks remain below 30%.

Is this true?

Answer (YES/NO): NO